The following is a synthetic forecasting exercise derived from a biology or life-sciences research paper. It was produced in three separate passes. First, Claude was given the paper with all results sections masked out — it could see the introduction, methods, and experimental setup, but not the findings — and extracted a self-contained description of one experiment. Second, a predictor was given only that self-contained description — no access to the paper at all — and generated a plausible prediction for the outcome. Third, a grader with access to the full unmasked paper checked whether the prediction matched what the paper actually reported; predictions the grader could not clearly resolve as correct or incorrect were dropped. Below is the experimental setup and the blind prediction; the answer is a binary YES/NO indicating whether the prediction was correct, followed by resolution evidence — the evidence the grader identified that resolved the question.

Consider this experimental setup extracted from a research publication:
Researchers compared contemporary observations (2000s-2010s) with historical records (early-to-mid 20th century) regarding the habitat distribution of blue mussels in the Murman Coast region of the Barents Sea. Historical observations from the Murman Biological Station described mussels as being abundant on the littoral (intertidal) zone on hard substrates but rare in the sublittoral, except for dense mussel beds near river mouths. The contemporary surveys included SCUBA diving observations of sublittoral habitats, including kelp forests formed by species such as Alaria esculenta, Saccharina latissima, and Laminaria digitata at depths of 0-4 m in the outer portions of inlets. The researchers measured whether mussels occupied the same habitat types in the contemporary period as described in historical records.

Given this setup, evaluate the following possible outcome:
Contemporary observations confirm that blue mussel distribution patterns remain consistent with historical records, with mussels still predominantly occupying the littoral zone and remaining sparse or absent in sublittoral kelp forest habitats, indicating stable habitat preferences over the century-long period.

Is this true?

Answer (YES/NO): NO